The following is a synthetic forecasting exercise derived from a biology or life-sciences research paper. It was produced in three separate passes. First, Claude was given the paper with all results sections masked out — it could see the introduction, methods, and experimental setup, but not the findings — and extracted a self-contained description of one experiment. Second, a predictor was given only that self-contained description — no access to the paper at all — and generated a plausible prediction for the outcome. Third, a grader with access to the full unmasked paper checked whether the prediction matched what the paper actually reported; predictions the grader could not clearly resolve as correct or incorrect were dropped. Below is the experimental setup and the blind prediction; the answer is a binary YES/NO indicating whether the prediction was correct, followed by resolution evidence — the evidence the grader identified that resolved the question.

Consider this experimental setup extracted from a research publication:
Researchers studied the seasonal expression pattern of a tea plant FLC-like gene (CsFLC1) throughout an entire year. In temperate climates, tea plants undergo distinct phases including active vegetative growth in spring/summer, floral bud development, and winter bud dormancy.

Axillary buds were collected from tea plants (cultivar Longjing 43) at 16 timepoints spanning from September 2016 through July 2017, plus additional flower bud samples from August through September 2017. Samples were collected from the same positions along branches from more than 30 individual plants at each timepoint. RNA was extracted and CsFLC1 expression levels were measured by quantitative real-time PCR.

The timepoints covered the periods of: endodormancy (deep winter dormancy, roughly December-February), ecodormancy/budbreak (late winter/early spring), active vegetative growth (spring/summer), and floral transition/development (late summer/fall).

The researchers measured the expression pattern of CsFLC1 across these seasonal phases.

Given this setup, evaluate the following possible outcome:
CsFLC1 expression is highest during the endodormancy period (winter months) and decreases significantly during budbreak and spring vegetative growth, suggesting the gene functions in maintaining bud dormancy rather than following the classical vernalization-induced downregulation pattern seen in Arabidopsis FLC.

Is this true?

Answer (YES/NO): NO